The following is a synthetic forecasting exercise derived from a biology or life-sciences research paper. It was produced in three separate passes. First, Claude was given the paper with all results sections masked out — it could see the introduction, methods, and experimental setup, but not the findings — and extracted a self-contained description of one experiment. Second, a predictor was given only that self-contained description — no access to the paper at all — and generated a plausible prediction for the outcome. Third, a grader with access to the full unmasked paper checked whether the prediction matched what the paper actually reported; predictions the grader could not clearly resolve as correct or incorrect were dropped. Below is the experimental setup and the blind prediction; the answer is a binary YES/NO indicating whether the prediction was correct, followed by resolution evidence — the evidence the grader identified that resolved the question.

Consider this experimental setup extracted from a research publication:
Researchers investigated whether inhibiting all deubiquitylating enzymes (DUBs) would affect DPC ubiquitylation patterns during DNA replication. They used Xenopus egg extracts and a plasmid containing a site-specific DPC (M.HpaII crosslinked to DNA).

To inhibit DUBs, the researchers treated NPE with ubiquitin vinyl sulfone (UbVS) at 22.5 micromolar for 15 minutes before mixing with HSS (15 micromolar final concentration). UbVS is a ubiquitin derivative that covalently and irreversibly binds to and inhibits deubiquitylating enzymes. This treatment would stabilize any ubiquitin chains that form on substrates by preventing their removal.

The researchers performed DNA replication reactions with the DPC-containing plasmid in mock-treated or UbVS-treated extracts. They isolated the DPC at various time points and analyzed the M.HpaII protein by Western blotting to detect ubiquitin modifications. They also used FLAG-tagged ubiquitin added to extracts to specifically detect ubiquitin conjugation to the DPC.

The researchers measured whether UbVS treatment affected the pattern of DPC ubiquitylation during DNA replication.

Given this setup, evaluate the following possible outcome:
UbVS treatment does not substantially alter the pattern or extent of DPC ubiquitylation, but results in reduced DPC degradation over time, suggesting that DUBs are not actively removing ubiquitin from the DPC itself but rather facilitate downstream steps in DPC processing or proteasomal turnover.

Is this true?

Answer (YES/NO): NO